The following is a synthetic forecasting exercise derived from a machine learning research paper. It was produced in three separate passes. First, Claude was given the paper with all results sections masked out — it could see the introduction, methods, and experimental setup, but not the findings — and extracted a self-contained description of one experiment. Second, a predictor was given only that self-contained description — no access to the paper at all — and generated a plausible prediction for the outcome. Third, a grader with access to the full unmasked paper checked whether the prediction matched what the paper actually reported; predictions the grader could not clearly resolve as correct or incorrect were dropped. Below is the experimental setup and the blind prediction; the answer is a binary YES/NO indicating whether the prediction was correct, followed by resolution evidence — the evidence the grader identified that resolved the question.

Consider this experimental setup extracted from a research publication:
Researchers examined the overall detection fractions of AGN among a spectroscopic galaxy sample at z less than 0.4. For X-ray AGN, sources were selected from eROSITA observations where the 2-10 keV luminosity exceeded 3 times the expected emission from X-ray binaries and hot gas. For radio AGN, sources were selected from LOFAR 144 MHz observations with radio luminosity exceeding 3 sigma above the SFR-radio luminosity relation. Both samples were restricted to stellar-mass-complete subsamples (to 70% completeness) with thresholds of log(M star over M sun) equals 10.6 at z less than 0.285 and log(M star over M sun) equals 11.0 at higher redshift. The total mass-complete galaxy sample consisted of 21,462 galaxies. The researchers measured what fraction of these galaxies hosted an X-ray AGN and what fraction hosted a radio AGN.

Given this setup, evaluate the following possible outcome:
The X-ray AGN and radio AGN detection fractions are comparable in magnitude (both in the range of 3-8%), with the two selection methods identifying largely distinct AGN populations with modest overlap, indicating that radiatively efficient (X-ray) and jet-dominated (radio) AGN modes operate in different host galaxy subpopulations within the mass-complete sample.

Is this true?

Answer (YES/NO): NO